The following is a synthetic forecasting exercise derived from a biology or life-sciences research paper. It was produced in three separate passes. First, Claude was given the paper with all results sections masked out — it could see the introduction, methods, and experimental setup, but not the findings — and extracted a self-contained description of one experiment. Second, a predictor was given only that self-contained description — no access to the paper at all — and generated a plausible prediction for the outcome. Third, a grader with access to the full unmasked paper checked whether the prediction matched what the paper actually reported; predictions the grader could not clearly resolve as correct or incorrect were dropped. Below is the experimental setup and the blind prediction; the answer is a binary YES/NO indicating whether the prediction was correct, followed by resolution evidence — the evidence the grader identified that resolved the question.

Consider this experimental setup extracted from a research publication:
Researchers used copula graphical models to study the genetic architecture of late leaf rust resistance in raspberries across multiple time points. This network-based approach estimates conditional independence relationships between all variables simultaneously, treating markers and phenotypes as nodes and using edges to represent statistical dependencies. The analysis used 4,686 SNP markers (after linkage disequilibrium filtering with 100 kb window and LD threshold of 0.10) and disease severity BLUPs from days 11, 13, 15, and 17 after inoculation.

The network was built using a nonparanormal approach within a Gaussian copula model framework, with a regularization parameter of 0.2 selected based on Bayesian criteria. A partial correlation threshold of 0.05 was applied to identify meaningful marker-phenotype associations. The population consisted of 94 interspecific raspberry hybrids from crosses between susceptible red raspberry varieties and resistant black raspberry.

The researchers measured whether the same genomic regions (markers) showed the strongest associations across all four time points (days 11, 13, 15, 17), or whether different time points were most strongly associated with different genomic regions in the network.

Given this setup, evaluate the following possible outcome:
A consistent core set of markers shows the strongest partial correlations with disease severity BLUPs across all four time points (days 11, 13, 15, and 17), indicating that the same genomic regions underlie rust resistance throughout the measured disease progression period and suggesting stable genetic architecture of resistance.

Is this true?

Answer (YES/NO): NO